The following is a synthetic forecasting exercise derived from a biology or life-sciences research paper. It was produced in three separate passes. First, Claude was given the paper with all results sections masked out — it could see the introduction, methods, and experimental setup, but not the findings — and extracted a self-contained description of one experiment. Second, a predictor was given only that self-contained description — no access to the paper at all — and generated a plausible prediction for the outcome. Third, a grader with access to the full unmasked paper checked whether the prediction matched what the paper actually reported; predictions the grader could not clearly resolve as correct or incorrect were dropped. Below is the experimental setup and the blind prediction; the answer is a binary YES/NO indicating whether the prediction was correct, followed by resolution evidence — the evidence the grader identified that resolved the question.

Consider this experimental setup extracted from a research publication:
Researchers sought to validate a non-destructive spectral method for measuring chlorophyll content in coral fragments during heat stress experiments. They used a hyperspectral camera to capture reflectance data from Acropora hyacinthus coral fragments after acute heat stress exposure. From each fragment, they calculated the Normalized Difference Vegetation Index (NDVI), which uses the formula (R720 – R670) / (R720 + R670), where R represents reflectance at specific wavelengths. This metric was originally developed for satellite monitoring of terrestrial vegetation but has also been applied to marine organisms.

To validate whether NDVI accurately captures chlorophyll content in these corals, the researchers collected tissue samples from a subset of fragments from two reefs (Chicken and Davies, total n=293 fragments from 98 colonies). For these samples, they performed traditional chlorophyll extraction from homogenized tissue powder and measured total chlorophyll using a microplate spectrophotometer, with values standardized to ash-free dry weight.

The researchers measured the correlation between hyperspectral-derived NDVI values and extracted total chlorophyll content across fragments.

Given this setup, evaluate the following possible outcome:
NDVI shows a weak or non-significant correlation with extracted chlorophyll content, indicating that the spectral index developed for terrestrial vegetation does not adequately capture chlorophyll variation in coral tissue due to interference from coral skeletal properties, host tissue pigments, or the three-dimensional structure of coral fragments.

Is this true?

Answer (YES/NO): NO